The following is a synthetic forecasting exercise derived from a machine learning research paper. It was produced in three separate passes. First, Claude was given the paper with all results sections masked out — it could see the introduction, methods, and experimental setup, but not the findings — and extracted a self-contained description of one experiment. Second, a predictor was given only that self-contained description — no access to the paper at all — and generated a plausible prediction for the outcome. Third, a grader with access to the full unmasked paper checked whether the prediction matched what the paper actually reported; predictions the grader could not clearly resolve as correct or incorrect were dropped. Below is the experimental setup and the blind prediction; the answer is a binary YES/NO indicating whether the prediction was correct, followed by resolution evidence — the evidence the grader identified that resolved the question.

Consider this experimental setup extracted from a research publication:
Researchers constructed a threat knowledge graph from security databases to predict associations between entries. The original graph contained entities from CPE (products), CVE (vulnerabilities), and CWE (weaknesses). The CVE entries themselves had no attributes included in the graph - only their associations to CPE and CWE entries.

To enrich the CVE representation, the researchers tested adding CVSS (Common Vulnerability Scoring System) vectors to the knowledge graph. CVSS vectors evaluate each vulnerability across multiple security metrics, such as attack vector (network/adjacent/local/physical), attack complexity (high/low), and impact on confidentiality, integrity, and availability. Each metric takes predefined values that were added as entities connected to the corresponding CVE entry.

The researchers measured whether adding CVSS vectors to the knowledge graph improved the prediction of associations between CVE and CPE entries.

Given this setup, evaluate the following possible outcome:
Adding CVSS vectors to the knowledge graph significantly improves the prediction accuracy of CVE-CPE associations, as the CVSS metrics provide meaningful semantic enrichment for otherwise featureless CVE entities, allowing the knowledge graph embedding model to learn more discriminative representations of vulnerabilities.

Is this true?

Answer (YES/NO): NO